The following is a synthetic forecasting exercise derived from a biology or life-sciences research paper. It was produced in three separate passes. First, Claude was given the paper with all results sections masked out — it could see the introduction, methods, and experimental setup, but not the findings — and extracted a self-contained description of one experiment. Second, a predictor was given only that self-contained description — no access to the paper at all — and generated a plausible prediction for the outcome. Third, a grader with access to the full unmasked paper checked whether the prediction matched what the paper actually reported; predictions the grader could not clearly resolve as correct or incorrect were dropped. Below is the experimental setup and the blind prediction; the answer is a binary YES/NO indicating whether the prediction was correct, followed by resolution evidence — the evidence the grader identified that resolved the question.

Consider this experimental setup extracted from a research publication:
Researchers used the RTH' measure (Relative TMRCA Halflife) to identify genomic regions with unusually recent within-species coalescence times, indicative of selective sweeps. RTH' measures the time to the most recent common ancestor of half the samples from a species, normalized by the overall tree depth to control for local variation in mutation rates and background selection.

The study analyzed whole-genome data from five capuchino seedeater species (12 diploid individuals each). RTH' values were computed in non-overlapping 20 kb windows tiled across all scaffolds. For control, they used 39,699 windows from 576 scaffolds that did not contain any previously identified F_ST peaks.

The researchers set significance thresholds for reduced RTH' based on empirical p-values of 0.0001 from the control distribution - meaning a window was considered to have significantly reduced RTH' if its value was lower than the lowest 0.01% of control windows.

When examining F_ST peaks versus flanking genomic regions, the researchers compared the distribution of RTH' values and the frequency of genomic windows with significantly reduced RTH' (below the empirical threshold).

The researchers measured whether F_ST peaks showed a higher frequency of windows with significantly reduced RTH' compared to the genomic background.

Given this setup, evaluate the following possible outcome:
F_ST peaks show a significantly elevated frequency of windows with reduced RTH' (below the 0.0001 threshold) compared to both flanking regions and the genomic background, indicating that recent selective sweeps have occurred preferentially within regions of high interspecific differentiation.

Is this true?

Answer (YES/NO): YES